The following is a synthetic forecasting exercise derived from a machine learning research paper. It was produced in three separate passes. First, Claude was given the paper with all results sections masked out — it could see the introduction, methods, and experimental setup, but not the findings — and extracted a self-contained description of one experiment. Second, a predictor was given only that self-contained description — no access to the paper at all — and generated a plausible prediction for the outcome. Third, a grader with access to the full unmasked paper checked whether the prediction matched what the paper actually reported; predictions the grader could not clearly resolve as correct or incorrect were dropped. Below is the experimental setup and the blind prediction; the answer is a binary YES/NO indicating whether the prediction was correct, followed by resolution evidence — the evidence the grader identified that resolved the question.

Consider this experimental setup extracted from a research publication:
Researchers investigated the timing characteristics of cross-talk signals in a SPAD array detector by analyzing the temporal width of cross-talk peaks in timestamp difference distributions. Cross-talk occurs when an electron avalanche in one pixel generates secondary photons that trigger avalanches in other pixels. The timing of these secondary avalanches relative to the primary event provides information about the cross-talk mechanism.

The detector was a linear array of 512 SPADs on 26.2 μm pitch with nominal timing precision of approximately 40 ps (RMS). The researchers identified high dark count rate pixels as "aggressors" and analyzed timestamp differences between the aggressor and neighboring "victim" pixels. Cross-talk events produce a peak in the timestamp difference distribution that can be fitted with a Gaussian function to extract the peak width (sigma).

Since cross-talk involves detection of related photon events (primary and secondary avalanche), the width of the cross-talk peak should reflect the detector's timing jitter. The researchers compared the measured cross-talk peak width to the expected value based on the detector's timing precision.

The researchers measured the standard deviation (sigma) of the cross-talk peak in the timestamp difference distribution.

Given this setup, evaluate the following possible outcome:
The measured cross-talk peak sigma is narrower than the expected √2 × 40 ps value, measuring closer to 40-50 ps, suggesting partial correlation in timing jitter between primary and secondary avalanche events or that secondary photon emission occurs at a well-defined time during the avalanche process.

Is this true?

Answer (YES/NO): NO